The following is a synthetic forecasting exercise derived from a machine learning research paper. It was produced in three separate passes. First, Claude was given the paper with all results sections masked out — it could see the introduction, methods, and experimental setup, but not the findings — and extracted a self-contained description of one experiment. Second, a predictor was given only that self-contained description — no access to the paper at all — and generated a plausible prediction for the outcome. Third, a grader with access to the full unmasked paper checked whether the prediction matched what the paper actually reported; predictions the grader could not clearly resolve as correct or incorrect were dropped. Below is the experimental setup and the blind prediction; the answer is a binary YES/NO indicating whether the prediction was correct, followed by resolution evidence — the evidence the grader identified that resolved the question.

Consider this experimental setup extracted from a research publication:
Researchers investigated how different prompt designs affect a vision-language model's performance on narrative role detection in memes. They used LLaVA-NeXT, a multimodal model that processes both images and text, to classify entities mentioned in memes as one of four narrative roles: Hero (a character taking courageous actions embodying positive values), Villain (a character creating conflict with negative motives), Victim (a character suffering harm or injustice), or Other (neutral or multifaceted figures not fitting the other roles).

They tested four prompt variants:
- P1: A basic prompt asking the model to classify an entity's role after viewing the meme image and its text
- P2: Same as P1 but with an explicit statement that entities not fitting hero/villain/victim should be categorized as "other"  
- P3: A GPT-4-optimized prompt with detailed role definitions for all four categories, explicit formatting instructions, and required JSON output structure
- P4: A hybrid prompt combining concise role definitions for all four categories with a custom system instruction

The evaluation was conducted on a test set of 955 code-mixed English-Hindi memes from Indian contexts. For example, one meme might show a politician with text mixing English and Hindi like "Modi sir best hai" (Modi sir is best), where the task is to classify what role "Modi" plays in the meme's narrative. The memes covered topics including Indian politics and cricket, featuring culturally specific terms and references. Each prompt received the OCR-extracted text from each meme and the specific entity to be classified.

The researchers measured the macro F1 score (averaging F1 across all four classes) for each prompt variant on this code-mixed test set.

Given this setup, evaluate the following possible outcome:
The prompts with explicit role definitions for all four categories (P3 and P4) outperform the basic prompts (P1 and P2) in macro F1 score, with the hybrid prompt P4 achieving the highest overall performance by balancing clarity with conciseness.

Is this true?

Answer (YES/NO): NO